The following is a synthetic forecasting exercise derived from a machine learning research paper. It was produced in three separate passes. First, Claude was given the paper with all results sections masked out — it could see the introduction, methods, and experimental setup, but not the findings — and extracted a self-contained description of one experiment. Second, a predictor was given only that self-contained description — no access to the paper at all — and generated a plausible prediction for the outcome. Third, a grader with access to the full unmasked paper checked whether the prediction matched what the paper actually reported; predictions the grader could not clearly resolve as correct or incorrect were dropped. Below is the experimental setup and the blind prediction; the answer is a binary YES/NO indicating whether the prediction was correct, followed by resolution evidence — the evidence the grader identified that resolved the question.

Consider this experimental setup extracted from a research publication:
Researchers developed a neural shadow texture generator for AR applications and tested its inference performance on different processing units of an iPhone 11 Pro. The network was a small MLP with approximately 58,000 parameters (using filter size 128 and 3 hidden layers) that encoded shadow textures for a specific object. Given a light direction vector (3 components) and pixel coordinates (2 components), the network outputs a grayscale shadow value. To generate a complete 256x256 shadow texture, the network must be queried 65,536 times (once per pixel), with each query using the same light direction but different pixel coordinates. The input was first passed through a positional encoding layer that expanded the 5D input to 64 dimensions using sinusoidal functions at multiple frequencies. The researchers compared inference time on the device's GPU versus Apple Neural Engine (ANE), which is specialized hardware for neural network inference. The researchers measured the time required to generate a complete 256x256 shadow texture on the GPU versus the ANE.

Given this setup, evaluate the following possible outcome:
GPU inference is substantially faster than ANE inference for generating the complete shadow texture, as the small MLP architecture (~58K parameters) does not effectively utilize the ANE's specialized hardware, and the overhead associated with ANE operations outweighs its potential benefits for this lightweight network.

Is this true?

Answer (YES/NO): NO